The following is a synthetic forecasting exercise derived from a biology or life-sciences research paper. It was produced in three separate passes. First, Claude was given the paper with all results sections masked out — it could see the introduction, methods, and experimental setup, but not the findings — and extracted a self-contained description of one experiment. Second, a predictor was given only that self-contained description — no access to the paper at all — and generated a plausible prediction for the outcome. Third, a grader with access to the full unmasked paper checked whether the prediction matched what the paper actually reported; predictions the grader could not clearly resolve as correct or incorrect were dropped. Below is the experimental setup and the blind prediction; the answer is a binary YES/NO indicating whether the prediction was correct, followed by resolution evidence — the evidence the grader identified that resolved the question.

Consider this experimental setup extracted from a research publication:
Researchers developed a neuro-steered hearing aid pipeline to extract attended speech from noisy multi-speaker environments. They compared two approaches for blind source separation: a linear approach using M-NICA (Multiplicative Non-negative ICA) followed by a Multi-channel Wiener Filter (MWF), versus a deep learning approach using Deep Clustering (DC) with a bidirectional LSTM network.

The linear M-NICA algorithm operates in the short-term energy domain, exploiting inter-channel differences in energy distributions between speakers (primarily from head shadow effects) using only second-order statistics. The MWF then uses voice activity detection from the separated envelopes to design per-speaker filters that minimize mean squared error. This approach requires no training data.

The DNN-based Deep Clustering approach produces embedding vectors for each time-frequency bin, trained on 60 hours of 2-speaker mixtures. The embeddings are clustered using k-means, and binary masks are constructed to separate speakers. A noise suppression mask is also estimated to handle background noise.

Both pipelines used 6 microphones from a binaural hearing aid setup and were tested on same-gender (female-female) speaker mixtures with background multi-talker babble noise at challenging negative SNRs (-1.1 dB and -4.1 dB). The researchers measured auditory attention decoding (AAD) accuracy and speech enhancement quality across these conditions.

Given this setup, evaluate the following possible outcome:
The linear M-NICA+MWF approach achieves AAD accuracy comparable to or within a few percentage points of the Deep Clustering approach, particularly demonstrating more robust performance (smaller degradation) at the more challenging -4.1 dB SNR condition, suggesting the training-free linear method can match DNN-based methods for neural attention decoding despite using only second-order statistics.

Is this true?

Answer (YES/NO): YES